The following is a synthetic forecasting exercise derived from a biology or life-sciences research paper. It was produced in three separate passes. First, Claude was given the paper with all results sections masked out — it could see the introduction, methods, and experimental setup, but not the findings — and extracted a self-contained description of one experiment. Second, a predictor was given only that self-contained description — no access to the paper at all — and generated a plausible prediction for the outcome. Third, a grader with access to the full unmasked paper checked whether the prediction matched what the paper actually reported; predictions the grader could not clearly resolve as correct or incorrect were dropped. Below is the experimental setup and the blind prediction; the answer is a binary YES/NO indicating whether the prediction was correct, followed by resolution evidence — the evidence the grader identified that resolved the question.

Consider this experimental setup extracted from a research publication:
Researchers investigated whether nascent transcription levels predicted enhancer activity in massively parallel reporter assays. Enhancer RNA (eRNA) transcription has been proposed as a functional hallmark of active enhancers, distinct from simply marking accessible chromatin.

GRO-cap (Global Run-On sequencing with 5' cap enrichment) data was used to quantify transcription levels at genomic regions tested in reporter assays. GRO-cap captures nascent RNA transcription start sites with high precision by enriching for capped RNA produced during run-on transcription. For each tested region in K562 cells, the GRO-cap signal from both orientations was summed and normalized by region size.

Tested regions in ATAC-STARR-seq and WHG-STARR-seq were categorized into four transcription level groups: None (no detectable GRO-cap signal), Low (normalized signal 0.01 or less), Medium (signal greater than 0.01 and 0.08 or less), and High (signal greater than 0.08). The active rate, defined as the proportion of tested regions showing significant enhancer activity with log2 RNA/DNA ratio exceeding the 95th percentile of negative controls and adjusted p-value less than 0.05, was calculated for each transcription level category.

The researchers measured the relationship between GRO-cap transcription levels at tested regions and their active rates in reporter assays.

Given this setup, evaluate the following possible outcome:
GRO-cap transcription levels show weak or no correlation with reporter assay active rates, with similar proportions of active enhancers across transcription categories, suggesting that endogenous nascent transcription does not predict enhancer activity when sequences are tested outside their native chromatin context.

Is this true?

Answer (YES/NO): NO